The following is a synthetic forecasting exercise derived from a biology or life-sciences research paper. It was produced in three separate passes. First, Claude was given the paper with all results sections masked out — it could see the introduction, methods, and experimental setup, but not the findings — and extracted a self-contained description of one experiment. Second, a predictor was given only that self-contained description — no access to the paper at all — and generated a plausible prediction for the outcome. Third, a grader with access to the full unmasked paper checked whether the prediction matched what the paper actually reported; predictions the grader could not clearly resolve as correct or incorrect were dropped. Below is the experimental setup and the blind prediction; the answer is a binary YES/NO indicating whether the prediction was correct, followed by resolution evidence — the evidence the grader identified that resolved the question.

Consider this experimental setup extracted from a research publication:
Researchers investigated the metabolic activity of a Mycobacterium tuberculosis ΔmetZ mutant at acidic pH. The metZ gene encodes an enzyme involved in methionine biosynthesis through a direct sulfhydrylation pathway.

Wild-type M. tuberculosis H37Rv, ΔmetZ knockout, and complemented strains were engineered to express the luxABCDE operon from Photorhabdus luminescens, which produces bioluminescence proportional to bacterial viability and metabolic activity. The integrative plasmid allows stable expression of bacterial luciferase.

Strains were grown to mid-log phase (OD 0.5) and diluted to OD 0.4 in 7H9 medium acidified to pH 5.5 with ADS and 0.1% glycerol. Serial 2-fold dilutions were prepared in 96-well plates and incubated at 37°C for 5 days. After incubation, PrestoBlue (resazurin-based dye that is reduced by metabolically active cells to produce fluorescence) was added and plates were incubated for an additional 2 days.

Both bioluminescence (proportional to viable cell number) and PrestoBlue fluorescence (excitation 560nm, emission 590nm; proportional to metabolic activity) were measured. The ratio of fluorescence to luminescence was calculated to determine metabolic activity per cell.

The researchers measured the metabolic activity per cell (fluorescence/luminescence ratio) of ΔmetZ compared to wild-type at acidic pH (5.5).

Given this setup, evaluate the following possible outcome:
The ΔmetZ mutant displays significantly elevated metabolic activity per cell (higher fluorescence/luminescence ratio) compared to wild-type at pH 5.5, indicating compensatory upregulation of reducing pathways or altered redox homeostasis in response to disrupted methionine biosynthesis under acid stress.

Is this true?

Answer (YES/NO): NO